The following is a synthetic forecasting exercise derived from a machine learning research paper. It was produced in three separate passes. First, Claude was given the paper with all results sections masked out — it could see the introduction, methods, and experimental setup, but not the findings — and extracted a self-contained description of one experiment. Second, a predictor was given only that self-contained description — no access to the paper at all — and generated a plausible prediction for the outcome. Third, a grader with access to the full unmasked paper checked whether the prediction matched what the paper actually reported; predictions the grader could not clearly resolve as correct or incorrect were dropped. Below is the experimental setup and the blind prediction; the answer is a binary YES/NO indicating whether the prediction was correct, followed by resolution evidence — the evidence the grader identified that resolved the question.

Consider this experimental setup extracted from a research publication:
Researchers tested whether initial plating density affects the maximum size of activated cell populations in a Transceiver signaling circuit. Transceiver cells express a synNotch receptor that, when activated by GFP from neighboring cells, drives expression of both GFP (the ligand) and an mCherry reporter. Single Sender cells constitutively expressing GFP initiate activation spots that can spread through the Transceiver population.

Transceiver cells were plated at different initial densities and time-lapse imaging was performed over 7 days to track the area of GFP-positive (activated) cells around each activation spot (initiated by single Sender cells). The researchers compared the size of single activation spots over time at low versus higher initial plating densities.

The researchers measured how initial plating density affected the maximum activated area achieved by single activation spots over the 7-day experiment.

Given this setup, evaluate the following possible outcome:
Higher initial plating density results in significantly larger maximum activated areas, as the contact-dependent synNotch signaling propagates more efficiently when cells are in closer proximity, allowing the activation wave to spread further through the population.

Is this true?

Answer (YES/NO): NO